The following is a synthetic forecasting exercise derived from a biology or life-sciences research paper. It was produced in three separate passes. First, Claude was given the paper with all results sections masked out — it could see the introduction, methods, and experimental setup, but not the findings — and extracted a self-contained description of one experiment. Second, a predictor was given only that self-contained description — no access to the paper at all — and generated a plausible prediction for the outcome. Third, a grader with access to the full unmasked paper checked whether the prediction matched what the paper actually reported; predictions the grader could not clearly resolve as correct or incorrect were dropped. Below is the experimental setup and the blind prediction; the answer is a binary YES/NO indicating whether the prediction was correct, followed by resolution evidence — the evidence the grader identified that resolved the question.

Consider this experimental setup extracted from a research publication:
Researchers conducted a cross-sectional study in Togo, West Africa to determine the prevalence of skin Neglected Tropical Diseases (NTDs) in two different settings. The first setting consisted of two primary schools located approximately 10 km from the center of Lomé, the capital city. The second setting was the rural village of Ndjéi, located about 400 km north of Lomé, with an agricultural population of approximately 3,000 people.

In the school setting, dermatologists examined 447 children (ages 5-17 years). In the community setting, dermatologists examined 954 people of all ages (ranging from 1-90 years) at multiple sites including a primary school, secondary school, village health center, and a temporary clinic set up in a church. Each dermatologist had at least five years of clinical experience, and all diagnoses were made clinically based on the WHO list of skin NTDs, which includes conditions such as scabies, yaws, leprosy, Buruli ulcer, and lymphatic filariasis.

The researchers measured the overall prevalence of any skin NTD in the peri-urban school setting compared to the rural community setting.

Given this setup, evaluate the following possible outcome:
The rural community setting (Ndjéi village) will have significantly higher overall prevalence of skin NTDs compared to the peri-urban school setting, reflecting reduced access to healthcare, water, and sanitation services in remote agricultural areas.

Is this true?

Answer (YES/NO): YES